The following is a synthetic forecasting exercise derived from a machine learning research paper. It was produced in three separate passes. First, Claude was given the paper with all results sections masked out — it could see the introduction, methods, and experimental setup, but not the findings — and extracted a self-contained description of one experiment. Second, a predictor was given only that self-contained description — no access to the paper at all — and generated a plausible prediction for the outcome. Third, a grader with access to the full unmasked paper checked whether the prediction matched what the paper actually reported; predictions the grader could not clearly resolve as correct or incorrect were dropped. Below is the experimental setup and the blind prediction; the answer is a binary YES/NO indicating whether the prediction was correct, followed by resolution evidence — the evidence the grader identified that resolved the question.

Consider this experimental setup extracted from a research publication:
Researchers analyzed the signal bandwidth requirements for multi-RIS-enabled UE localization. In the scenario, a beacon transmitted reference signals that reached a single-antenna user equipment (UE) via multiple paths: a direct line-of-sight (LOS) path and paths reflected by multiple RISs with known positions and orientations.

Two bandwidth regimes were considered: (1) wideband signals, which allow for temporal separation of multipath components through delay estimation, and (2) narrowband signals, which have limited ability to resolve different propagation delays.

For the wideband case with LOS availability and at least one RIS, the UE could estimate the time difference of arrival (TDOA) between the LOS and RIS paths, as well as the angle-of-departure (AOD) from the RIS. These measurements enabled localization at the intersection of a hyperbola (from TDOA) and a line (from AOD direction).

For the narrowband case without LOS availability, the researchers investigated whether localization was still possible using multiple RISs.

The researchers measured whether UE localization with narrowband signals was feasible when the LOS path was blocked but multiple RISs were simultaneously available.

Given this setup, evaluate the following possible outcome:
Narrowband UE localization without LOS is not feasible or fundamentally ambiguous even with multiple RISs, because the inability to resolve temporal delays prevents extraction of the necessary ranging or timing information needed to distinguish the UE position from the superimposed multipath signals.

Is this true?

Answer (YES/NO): NO